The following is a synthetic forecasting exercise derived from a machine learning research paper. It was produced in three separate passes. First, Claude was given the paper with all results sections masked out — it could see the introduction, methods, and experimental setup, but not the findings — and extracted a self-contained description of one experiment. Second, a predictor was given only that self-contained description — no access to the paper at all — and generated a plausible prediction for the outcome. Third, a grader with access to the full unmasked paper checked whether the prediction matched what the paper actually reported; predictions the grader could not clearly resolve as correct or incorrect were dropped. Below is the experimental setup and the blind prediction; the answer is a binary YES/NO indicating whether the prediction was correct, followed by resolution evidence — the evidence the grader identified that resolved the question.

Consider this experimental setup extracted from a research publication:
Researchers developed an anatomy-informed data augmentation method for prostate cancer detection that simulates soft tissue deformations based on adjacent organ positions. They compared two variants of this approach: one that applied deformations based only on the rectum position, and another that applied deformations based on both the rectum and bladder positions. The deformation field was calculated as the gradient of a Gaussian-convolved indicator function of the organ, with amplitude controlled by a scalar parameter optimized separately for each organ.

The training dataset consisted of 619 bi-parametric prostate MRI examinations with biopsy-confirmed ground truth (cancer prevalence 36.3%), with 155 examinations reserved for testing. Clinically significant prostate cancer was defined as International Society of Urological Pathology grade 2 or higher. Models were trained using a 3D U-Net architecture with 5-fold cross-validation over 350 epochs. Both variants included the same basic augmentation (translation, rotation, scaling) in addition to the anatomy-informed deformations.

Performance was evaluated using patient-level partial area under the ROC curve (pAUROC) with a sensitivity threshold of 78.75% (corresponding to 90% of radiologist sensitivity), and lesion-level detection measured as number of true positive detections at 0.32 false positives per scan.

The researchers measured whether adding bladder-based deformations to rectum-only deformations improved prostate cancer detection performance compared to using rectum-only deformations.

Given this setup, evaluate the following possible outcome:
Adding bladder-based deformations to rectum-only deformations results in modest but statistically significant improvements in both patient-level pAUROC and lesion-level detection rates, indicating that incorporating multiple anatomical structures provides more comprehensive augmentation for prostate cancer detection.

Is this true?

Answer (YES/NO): NO